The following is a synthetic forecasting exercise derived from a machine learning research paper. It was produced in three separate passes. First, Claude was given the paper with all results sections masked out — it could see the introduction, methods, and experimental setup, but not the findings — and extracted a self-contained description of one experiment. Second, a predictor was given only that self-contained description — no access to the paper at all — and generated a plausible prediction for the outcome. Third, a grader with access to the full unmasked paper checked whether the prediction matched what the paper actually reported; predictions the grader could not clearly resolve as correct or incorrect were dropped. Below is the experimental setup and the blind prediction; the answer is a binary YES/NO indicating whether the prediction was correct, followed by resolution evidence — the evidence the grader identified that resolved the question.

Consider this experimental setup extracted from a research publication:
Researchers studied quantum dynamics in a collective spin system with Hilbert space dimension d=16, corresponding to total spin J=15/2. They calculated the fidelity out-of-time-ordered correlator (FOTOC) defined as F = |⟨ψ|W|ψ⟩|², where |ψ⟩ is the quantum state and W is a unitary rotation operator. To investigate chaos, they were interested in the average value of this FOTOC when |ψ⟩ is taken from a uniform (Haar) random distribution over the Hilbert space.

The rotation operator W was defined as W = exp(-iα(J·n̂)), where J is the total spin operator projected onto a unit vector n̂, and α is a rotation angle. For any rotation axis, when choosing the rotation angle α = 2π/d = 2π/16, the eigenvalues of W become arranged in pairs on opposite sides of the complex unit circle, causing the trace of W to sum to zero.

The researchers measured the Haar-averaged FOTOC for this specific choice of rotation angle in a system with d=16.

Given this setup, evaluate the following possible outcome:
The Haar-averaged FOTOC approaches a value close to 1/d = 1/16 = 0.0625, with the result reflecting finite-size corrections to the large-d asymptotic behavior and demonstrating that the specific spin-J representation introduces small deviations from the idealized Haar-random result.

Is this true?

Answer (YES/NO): NO